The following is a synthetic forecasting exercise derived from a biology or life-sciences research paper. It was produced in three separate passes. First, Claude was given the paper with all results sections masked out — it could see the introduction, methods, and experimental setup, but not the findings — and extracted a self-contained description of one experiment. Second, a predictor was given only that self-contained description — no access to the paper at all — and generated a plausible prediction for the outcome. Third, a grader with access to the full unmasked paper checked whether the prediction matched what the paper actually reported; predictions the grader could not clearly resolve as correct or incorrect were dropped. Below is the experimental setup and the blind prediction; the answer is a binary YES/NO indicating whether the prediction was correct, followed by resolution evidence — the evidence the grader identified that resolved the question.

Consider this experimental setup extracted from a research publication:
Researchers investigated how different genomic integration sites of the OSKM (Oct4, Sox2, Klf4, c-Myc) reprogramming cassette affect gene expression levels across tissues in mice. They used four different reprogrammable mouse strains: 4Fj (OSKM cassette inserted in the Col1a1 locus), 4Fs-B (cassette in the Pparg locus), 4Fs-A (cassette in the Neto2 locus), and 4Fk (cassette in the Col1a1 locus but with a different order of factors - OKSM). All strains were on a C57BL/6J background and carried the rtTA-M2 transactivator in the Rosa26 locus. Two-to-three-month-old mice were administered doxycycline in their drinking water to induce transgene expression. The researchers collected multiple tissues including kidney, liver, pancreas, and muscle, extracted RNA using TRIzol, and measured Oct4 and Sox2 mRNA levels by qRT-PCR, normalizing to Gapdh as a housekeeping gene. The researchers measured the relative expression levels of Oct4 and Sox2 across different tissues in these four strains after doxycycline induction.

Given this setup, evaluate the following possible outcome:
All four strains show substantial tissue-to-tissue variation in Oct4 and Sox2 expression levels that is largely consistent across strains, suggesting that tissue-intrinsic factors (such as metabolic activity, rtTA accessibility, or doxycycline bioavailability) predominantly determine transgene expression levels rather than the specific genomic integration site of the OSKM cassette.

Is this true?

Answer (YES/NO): NO